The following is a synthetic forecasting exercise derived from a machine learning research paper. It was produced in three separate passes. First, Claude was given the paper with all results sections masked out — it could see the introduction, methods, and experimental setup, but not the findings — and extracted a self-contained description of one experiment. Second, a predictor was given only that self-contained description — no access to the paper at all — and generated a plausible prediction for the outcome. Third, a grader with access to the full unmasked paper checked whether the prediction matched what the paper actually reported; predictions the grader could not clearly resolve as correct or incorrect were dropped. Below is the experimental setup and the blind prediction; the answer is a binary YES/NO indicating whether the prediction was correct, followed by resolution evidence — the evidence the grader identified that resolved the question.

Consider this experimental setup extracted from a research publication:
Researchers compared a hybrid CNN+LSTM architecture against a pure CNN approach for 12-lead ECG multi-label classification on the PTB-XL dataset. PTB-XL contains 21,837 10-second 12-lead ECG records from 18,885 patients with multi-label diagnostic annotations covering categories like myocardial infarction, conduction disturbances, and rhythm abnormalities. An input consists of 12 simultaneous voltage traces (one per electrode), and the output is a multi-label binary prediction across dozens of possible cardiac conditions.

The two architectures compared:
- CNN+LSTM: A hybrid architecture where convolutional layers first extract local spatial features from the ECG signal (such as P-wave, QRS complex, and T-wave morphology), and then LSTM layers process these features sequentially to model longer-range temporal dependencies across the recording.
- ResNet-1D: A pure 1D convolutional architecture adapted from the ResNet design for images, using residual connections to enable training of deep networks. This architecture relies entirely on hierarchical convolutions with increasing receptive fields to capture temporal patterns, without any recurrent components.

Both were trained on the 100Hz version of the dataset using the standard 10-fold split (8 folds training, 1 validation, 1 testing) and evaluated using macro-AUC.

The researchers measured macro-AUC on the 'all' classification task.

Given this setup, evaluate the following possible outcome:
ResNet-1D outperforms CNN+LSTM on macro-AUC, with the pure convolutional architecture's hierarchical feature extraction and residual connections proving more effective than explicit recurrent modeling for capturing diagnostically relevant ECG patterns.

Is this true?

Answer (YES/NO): NO